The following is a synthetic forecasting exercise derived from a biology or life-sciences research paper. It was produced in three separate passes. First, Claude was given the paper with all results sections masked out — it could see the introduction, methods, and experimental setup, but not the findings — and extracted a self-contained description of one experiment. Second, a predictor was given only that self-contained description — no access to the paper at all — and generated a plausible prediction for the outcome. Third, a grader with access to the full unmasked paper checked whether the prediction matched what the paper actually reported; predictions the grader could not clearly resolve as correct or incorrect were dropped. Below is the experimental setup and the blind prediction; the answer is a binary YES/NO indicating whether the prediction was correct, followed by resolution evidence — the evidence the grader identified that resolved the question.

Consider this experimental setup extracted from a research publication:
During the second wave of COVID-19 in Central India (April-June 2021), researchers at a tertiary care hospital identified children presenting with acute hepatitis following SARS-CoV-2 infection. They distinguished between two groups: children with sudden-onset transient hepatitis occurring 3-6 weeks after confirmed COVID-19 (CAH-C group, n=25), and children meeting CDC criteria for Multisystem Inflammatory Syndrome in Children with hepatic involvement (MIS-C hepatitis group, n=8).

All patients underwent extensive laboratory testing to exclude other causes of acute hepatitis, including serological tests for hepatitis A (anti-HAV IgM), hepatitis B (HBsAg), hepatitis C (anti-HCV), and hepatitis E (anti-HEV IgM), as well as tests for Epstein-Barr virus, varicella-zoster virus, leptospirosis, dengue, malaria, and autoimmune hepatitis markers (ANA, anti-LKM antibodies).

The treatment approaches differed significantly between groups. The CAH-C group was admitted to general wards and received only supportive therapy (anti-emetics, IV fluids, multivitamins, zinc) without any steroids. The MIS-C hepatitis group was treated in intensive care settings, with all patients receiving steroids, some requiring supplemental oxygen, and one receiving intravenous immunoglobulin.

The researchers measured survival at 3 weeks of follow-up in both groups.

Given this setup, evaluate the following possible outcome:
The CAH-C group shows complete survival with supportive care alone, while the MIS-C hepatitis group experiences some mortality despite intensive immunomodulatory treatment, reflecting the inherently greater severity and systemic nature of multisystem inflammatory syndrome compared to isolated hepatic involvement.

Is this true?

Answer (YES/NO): YES